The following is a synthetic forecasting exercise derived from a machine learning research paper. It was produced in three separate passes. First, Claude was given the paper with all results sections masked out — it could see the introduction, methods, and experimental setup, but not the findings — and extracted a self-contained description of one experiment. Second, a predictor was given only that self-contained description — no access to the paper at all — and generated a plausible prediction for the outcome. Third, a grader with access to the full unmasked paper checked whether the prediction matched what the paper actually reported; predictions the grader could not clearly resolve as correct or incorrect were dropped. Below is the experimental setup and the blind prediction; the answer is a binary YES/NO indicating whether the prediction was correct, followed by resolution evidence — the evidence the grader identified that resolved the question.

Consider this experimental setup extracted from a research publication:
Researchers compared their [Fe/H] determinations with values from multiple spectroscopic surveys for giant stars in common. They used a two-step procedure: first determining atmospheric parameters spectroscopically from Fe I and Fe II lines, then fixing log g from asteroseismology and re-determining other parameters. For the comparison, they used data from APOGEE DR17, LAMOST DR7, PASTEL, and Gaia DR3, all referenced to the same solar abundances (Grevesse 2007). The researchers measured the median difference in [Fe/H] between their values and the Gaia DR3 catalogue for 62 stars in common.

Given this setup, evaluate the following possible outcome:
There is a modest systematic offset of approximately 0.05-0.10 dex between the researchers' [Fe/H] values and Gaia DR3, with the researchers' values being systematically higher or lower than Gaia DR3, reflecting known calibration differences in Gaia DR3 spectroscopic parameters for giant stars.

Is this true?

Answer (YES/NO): YES